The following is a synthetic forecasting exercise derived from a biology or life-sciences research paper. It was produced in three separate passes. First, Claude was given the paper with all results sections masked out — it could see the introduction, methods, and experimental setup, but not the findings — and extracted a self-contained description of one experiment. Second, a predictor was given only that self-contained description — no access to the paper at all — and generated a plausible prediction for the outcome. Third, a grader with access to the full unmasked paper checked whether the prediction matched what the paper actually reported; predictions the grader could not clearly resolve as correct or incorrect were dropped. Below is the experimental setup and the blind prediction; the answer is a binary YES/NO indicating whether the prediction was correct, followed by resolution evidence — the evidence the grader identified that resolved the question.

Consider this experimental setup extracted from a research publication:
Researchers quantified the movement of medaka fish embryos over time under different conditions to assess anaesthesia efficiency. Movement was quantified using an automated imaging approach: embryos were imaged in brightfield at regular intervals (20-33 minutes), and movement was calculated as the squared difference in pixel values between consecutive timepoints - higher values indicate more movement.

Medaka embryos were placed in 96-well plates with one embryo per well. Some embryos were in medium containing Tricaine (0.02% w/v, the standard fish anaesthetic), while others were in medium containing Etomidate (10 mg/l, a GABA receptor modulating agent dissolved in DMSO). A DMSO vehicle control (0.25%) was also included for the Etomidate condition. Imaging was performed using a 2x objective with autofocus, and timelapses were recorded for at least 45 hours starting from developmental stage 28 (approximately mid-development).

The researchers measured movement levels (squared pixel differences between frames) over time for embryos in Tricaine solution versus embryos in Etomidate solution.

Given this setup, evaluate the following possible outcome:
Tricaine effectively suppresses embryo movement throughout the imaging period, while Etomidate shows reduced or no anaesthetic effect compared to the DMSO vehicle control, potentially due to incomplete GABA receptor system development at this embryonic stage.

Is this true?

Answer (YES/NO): NO